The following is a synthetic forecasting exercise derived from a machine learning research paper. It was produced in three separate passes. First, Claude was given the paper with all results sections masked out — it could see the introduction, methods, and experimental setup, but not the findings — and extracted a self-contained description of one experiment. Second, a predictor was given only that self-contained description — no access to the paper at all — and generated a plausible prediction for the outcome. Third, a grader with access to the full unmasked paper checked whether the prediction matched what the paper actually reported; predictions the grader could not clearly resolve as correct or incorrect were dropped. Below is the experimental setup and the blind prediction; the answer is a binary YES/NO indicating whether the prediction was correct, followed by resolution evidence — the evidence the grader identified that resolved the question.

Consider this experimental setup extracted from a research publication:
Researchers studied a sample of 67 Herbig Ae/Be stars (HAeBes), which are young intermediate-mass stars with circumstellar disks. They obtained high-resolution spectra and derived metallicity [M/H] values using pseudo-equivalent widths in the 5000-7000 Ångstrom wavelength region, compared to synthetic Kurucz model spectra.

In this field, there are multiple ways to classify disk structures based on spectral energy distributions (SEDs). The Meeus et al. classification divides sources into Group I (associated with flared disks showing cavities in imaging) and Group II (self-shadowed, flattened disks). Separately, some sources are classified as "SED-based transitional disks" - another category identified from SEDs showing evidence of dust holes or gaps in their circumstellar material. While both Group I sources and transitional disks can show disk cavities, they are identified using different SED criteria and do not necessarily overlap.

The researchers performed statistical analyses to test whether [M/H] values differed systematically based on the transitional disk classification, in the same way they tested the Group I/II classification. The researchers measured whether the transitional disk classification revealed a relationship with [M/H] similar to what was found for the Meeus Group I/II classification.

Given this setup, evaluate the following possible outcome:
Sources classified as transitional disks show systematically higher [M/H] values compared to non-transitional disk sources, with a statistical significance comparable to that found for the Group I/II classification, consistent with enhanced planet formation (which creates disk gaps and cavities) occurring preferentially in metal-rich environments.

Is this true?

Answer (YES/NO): NO